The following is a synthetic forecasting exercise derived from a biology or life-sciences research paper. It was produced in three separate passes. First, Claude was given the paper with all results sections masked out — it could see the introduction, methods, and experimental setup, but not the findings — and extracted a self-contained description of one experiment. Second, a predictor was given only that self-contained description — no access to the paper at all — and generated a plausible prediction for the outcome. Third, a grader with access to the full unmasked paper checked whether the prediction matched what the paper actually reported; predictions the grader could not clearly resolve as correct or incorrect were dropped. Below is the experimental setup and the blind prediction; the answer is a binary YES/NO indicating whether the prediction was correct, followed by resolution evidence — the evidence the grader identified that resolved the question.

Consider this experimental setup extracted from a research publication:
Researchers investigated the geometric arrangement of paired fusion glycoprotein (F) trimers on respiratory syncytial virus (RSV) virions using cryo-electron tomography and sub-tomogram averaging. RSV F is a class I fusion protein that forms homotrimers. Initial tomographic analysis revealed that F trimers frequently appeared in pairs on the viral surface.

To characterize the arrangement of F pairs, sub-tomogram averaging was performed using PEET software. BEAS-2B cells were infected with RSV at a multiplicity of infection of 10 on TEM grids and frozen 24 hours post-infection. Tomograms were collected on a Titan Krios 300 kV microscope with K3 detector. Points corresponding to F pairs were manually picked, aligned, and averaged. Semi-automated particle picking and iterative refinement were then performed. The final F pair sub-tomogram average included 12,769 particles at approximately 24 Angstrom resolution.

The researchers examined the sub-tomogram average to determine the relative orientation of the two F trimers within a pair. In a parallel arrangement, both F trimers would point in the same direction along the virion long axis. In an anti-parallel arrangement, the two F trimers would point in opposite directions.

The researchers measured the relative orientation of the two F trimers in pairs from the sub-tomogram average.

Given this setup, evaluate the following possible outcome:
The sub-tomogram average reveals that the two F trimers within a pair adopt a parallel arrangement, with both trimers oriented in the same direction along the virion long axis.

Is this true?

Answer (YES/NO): NO